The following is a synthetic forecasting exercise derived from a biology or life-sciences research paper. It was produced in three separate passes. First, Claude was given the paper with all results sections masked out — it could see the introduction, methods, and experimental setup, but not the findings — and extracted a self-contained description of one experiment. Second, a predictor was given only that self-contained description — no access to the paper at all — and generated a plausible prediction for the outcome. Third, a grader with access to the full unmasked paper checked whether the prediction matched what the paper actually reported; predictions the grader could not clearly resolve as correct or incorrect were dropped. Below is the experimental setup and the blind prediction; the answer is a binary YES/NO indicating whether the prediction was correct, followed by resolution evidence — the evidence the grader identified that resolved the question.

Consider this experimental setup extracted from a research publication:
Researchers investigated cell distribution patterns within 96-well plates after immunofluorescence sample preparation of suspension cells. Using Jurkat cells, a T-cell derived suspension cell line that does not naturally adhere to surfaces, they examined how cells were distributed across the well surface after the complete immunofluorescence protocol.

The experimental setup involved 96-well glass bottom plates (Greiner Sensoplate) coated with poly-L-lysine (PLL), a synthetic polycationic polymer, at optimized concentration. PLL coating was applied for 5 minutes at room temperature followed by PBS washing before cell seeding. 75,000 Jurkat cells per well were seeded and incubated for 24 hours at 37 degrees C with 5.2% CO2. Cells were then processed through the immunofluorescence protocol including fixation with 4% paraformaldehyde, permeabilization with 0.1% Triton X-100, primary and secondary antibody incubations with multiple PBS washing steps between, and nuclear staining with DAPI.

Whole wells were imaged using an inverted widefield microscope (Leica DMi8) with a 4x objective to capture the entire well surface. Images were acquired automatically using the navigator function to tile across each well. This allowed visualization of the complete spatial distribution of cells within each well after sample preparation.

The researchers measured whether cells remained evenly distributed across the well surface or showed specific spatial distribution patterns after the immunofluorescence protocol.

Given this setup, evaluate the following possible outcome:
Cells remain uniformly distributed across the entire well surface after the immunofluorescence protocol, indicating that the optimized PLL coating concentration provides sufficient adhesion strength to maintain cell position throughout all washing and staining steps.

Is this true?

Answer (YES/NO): NO